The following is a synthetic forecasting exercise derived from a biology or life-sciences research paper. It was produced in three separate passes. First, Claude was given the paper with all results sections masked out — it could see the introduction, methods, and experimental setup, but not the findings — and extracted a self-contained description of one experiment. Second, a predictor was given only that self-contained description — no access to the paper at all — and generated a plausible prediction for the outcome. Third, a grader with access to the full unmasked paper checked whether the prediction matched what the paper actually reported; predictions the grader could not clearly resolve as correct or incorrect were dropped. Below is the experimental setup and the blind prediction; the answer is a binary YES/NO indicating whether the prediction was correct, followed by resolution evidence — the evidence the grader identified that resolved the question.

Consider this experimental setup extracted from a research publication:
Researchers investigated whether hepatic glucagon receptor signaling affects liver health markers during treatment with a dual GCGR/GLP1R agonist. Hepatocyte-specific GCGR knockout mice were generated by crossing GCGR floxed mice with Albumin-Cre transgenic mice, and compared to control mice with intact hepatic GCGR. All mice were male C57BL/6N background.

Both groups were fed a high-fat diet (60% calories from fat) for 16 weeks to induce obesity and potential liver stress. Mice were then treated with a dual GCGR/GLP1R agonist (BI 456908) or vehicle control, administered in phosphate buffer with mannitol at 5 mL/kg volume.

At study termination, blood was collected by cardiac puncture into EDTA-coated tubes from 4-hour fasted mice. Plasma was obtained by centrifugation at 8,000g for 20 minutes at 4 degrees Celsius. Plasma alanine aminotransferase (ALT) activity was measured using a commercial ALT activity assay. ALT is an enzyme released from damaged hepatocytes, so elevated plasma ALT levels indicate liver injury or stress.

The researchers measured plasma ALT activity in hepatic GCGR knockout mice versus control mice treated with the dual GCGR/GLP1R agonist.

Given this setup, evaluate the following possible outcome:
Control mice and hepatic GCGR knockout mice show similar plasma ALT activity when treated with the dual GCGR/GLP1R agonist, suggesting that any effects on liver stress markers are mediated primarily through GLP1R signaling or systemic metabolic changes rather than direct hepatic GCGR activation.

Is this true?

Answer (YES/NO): YES